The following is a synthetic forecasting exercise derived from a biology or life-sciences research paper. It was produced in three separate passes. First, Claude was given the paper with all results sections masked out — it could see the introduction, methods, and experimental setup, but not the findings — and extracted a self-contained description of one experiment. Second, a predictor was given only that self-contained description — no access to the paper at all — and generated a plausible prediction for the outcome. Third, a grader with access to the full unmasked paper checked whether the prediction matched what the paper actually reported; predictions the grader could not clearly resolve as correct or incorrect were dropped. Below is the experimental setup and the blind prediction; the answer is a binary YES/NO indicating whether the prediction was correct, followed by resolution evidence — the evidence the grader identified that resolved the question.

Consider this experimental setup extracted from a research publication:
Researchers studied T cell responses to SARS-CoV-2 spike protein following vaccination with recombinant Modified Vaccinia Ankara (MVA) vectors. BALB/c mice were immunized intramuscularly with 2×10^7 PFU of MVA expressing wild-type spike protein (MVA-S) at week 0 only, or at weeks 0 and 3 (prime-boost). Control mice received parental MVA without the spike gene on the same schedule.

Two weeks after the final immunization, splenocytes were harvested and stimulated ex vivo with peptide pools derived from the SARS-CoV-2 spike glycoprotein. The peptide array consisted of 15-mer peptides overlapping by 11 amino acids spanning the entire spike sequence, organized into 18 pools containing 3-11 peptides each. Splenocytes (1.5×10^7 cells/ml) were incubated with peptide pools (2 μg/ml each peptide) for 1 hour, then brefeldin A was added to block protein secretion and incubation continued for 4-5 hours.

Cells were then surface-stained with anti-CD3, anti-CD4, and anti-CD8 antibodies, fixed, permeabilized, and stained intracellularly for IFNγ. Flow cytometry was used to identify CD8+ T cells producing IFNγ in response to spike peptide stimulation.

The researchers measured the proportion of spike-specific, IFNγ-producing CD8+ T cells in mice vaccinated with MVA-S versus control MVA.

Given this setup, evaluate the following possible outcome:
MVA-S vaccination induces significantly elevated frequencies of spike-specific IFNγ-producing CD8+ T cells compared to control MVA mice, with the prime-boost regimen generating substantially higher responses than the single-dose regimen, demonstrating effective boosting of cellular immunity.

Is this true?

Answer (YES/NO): YES